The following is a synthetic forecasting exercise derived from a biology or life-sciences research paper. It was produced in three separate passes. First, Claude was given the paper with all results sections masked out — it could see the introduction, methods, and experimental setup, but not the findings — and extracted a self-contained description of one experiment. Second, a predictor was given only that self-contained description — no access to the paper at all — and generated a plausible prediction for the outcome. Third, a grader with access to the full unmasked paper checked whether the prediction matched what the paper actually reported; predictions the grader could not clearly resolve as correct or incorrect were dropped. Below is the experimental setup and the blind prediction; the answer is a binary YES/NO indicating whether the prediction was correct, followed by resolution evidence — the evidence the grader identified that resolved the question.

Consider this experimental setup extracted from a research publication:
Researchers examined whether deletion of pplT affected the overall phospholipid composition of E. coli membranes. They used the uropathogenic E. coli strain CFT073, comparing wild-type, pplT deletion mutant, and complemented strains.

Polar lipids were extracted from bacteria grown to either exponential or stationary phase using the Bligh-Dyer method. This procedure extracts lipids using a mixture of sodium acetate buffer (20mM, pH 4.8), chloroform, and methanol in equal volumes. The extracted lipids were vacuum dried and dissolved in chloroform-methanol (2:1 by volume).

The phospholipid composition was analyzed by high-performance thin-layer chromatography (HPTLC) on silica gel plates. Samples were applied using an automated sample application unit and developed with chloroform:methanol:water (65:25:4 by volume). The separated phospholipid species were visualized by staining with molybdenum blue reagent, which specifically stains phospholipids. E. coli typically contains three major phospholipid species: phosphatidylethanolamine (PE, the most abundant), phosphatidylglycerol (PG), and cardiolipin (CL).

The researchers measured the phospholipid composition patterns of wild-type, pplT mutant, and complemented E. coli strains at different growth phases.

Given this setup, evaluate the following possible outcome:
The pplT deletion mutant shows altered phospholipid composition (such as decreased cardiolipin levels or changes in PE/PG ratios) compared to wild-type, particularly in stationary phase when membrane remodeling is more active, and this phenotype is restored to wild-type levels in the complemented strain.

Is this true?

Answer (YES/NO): NO